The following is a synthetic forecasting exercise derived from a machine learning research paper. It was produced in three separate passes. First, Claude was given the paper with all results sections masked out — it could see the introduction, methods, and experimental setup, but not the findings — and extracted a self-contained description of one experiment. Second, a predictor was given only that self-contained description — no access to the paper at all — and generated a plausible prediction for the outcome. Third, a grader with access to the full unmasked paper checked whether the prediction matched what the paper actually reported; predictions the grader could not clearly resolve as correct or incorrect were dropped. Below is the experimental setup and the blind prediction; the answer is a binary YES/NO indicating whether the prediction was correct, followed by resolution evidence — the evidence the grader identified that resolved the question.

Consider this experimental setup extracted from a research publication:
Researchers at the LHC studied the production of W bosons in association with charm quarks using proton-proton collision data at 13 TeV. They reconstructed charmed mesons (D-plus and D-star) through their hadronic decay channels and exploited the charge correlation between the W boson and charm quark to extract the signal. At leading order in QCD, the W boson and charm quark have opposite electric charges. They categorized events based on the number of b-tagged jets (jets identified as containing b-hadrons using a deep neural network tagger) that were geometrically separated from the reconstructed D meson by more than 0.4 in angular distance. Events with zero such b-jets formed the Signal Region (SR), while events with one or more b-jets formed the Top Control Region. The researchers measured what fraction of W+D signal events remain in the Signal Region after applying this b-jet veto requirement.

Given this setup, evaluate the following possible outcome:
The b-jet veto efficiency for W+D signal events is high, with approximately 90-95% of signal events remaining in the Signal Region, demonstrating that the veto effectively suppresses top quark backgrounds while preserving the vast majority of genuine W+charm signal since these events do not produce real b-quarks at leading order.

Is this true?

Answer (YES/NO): NO